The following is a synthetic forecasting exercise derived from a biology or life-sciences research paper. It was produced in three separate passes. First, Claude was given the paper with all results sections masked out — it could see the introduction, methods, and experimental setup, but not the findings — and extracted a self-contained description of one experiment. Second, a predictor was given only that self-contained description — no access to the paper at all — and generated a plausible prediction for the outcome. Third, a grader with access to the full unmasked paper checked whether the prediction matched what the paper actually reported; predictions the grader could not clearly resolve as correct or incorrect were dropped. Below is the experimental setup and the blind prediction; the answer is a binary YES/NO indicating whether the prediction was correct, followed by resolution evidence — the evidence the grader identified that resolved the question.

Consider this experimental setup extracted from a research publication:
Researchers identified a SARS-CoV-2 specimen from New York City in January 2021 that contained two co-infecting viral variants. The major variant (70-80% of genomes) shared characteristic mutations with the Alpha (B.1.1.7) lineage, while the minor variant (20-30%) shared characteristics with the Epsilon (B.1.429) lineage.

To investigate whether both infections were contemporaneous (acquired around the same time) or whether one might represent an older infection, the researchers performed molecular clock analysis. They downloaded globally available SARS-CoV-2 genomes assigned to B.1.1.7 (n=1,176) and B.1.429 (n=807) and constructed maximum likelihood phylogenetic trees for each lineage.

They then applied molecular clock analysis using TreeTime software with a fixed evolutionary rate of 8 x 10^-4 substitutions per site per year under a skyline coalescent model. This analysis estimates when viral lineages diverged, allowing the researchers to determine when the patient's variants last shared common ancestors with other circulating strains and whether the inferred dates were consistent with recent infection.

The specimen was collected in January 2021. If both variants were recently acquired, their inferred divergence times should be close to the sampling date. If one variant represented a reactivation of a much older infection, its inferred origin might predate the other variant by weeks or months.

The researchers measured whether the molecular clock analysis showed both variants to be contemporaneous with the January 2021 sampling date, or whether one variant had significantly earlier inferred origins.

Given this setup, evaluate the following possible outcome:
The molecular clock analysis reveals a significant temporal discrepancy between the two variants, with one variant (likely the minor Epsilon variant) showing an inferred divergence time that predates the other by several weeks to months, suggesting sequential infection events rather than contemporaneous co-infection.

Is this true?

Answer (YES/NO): NO